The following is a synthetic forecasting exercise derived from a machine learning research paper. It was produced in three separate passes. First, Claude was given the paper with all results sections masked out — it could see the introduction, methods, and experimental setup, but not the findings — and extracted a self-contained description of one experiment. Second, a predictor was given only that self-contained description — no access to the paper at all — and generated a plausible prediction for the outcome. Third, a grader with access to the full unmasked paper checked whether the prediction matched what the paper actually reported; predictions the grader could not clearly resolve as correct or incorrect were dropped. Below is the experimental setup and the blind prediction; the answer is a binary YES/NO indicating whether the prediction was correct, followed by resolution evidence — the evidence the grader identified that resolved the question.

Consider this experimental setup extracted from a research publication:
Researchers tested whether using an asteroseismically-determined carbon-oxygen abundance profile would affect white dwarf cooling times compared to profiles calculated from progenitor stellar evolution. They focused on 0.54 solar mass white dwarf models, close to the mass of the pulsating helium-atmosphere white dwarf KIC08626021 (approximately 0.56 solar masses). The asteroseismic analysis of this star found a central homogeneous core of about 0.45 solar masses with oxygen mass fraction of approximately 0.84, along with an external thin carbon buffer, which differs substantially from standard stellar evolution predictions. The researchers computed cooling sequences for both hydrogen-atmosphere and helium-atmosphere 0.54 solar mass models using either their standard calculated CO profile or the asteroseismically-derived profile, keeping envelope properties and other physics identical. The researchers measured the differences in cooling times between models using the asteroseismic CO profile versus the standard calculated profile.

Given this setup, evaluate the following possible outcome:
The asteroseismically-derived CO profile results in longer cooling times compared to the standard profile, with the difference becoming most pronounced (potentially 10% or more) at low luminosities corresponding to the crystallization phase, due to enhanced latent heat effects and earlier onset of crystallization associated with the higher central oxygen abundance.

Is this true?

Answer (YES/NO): NO